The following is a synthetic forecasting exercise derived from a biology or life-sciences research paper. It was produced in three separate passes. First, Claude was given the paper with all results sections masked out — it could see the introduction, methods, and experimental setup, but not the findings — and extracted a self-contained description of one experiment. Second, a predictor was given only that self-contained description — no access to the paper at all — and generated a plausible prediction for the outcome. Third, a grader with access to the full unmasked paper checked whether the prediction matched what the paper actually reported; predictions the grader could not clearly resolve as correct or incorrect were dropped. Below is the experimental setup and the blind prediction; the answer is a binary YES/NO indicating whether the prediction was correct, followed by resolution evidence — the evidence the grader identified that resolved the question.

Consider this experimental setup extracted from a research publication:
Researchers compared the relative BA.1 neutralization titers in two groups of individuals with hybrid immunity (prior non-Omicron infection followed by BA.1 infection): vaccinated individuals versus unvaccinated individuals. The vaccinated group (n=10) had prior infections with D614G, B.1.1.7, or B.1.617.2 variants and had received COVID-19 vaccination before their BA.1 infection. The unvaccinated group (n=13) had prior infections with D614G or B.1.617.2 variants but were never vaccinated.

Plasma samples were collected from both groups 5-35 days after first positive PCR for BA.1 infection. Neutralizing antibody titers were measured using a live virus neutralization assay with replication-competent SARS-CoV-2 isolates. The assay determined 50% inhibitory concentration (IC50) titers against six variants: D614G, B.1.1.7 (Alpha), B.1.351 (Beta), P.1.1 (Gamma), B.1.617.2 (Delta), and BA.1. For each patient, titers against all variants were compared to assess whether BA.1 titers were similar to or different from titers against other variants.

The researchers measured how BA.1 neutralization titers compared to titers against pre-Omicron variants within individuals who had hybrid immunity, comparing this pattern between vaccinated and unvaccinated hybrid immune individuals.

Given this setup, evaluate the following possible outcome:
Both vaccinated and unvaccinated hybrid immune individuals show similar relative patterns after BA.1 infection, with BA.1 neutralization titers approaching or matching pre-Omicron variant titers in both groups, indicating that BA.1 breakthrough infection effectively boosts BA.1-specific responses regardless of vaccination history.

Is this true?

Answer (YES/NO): NO